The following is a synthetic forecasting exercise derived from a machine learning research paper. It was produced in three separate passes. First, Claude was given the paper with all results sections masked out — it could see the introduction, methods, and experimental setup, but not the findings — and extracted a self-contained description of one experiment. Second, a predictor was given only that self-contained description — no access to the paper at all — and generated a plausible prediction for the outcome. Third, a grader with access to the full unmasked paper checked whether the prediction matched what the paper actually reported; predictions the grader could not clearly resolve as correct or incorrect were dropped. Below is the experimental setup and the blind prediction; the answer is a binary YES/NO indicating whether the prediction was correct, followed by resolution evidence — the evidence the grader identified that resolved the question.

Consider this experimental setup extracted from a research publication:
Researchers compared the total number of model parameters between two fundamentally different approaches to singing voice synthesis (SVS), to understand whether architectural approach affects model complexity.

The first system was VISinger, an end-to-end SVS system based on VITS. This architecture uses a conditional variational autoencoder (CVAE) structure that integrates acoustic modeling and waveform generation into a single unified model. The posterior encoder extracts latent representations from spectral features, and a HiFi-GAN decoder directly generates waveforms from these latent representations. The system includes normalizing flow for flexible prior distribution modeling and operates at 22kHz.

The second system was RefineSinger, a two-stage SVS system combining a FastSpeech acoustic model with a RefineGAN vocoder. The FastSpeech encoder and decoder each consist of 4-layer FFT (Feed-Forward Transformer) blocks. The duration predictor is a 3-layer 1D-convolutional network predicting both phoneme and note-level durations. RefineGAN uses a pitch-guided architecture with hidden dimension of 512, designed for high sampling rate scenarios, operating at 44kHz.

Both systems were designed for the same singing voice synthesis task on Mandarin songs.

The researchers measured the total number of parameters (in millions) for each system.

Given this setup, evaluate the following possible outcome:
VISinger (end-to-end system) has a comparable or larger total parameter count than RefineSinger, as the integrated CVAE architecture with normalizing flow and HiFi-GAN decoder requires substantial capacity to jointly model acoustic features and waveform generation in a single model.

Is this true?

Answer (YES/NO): YES